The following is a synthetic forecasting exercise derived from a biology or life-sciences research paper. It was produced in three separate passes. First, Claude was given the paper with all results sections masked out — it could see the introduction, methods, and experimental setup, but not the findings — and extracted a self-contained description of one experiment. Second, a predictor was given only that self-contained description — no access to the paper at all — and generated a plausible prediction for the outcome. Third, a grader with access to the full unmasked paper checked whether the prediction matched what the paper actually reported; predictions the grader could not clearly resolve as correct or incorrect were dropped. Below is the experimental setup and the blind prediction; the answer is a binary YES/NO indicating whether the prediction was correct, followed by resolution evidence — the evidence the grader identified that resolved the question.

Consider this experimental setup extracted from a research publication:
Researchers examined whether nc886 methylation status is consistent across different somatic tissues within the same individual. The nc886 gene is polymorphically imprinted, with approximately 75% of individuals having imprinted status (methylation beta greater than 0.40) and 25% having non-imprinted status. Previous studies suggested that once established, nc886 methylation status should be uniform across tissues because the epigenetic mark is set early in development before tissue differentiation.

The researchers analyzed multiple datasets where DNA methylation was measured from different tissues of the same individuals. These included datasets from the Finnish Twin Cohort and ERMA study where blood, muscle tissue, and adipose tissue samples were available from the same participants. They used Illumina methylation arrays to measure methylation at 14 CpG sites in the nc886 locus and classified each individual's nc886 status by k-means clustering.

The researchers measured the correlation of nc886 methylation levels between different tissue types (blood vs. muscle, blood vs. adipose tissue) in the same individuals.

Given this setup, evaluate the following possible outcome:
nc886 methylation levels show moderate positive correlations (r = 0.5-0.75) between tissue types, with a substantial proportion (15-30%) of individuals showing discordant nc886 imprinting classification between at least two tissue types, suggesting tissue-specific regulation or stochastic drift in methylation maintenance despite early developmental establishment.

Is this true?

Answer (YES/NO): NO